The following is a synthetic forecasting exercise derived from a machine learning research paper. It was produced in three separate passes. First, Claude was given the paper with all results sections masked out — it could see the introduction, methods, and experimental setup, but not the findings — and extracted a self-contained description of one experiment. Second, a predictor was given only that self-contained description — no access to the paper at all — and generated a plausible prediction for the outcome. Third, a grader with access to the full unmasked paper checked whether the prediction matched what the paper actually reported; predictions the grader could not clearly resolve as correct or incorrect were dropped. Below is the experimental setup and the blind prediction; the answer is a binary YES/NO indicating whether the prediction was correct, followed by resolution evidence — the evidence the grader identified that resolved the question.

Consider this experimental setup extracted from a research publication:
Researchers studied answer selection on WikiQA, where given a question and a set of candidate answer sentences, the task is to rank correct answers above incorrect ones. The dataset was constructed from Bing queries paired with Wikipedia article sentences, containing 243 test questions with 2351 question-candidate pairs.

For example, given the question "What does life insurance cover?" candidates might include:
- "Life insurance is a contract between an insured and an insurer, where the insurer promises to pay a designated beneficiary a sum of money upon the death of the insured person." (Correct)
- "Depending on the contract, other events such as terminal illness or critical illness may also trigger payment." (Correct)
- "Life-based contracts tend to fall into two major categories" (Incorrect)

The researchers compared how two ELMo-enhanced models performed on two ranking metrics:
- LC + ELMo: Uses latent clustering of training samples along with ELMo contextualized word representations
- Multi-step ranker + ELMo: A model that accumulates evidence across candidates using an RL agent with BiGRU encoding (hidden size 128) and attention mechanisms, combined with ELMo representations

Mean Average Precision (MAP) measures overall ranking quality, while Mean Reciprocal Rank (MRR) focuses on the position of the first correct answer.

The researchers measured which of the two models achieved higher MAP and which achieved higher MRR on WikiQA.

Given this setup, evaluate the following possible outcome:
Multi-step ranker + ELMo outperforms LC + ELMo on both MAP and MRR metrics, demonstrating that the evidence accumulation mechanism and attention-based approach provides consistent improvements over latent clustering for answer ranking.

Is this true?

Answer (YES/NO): NO